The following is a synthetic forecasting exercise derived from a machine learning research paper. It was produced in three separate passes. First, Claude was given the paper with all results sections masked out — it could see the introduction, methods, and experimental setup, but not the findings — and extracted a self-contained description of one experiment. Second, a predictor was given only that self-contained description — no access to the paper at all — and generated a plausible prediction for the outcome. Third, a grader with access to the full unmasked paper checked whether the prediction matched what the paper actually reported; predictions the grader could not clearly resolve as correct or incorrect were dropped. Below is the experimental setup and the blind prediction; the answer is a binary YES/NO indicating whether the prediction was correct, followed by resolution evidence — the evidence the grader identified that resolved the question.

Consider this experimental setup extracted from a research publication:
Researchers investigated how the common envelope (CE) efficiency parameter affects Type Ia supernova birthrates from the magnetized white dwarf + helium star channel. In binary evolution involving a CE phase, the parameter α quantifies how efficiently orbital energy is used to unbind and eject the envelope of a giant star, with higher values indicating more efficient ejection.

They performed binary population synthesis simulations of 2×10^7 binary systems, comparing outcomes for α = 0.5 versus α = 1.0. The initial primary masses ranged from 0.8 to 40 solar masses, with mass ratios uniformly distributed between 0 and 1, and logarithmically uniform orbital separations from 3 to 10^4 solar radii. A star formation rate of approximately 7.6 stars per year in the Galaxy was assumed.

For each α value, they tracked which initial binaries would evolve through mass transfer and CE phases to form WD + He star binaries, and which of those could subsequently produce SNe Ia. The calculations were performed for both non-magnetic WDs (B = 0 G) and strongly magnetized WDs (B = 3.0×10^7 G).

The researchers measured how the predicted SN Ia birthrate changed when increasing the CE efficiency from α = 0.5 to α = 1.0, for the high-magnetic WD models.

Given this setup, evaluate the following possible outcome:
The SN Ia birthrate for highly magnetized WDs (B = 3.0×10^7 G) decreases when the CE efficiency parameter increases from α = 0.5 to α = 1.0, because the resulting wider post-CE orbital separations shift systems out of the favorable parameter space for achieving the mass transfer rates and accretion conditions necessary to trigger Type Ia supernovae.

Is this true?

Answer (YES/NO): NO